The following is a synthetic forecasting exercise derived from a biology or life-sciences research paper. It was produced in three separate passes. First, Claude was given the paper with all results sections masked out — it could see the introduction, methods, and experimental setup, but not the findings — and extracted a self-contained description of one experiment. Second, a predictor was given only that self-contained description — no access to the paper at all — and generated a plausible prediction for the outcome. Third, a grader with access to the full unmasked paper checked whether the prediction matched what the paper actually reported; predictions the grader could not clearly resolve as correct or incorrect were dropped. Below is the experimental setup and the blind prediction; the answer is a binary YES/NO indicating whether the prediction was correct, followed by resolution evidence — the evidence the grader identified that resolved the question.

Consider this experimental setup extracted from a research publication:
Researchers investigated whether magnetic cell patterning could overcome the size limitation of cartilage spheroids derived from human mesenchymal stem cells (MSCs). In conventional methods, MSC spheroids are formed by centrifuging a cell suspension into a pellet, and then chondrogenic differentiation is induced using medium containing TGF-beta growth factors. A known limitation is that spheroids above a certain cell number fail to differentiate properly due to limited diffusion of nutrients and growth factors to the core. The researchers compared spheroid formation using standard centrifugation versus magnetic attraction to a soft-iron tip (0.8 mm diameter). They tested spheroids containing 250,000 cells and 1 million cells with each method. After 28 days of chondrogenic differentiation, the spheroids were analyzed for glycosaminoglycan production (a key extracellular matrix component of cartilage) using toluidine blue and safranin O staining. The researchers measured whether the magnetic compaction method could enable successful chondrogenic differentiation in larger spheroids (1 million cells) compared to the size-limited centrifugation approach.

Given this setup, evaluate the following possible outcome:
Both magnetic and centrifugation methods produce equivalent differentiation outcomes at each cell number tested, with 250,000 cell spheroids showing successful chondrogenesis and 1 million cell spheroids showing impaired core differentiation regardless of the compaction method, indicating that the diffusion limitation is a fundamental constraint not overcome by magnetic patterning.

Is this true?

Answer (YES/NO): YES